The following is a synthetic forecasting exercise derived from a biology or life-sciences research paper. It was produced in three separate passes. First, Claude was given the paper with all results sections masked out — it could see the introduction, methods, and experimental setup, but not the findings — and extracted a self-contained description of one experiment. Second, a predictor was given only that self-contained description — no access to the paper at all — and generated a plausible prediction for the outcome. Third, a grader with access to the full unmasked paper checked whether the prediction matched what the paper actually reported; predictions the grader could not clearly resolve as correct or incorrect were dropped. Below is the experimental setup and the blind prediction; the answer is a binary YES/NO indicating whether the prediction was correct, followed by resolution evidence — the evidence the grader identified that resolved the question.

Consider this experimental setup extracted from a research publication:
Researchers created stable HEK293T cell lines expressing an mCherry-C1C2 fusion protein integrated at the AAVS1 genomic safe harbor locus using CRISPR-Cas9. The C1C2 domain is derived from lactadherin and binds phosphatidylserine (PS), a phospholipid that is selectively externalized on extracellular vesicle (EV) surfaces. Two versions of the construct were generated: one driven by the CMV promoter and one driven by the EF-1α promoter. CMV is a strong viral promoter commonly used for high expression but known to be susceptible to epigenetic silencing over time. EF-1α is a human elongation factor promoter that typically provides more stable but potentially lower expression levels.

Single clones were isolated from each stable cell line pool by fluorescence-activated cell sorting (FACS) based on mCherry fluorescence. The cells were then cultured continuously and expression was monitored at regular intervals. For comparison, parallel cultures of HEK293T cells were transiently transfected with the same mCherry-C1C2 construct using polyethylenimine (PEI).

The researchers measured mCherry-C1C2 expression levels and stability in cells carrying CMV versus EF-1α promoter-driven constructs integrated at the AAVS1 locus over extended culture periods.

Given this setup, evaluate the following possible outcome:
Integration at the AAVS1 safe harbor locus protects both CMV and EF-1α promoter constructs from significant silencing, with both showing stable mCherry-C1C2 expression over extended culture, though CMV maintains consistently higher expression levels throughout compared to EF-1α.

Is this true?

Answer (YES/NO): NO